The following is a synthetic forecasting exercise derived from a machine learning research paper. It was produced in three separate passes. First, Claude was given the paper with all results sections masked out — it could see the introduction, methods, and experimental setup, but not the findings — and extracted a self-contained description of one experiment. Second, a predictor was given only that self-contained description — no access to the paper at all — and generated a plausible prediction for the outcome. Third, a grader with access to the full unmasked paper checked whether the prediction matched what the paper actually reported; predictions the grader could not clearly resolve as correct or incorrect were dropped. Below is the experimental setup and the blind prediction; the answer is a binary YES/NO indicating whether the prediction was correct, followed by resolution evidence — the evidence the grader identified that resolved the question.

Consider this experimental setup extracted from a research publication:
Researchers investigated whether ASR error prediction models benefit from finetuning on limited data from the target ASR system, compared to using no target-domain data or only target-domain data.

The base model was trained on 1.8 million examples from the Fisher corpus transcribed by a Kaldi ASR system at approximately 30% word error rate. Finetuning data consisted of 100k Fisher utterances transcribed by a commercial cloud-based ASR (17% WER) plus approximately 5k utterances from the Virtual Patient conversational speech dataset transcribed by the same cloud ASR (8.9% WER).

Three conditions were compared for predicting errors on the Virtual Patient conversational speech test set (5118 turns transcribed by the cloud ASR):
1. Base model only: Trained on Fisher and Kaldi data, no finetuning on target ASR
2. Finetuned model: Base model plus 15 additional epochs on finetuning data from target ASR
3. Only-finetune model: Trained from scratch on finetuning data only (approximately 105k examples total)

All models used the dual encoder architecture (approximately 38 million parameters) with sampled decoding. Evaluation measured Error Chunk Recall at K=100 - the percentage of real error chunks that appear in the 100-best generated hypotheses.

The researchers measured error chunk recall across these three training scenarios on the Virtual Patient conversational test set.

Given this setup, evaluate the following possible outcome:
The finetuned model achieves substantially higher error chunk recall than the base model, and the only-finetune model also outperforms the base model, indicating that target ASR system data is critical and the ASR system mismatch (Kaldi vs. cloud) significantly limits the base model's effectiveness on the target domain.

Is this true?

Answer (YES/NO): YES